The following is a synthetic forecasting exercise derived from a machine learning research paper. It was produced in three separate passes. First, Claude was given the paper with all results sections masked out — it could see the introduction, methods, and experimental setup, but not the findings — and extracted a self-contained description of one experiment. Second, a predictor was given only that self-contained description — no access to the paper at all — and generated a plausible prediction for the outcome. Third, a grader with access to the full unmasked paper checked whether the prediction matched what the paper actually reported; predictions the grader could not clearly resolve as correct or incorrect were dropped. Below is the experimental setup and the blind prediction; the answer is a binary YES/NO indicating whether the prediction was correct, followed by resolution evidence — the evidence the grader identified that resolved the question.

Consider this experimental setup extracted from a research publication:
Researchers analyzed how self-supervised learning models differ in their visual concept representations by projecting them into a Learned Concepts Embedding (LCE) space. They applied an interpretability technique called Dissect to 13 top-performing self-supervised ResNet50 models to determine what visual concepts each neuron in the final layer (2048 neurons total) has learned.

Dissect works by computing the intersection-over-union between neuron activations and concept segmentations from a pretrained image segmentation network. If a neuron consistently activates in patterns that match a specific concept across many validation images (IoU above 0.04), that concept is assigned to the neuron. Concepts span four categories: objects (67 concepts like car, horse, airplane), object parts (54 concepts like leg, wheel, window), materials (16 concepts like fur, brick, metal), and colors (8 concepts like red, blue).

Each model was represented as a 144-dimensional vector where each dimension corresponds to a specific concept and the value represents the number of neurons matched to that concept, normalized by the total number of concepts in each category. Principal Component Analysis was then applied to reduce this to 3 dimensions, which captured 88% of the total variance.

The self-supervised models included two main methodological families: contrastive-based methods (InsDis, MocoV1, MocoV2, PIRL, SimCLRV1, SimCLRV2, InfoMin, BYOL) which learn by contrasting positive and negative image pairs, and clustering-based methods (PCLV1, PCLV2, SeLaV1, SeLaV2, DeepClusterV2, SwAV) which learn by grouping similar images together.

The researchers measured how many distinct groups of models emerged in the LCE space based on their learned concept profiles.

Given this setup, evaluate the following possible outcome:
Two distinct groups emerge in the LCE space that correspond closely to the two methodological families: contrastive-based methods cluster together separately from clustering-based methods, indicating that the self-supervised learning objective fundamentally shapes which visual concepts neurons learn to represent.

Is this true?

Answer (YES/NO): NO